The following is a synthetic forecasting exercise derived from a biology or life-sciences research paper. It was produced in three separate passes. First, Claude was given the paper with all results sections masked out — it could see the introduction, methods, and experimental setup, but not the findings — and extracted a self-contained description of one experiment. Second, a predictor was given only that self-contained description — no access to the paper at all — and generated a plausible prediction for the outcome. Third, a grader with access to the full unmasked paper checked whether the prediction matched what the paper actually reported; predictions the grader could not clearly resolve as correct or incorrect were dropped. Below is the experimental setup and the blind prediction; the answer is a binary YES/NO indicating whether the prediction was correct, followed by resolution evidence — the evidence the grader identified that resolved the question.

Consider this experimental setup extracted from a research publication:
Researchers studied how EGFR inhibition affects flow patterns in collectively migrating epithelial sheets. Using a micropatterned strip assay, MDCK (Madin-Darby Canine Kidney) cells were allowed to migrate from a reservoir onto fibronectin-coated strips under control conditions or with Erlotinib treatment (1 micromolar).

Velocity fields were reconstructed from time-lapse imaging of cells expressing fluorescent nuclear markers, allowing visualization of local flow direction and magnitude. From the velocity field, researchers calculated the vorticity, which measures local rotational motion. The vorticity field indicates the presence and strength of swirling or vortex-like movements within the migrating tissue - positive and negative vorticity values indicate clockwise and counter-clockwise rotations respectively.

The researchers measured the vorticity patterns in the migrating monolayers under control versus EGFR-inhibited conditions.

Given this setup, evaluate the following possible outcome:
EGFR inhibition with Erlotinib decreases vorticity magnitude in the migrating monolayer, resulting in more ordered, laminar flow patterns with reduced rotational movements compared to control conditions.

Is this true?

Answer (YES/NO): YES